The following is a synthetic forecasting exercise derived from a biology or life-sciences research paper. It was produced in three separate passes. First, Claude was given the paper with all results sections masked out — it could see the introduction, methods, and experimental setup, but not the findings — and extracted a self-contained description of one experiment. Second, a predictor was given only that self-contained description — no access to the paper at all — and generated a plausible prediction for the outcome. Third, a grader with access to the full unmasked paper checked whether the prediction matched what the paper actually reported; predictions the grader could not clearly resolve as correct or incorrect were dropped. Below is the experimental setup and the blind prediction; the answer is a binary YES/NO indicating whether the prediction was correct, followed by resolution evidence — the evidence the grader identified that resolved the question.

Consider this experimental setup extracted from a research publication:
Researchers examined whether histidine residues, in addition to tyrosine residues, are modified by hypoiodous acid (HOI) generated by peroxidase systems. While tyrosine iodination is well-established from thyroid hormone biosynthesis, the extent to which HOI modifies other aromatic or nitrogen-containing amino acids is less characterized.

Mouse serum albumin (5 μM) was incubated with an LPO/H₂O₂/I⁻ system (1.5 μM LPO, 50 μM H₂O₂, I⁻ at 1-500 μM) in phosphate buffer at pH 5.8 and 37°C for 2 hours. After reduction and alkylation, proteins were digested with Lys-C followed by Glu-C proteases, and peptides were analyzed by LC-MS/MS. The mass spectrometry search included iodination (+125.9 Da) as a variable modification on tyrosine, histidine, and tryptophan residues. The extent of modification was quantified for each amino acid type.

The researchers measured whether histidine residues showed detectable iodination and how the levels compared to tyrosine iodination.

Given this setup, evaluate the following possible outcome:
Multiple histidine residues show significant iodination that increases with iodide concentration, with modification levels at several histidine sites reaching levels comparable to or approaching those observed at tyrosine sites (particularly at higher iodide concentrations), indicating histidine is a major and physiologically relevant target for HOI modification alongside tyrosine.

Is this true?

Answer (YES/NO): NO